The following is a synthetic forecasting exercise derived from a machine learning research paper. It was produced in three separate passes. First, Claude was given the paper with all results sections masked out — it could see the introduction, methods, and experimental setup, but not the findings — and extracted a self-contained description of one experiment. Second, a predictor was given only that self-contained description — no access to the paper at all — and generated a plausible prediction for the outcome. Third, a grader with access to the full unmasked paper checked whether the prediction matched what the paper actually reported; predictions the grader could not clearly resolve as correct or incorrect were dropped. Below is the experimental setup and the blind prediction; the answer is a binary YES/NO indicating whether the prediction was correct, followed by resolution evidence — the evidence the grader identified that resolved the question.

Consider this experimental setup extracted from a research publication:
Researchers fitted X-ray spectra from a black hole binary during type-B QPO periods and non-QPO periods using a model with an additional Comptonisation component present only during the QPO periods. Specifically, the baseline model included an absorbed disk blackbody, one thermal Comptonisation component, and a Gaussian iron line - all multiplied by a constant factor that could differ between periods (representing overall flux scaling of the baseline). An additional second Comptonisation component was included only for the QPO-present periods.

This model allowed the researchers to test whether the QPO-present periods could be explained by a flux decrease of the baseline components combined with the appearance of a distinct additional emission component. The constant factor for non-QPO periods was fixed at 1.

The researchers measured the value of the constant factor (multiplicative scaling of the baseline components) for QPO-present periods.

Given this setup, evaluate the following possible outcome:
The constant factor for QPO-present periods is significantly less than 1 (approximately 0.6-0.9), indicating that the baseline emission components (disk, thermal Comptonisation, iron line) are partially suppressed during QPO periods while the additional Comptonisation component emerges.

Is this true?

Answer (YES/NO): NO